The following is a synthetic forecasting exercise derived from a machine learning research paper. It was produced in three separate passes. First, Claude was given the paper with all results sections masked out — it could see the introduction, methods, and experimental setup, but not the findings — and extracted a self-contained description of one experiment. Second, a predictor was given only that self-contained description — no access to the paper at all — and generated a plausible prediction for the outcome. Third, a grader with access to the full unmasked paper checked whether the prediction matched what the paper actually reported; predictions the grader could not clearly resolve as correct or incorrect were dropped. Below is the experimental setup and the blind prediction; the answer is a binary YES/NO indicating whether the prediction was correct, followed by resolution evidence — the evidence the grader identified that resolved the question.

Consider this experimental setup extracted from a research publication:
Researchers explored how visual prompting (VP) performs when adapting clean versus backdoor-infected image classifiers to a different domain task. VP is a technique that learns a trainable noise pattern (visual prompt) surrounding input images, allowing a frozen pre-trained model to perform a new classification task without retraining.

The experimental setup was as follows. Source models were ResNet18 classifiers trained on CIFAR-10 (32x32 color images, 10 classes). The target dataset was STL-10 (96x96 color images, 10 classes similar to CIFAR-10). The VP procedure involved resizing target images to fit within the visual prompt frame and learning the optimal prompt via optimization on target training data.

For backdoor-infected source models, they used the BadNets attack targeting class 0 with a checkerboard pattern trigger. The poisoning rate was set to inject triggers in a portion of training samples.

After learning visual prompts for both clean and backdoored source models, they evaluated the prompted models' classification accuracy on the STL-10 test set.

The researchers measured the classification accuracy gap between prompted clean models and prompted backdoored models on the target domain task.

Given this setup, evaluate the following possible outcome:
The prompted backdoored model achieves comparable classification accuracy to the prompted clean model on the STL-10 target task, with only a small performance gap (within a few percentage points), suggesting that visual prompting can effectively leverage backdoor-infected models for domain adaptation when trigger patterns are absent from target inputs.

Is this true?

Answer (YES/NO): NO